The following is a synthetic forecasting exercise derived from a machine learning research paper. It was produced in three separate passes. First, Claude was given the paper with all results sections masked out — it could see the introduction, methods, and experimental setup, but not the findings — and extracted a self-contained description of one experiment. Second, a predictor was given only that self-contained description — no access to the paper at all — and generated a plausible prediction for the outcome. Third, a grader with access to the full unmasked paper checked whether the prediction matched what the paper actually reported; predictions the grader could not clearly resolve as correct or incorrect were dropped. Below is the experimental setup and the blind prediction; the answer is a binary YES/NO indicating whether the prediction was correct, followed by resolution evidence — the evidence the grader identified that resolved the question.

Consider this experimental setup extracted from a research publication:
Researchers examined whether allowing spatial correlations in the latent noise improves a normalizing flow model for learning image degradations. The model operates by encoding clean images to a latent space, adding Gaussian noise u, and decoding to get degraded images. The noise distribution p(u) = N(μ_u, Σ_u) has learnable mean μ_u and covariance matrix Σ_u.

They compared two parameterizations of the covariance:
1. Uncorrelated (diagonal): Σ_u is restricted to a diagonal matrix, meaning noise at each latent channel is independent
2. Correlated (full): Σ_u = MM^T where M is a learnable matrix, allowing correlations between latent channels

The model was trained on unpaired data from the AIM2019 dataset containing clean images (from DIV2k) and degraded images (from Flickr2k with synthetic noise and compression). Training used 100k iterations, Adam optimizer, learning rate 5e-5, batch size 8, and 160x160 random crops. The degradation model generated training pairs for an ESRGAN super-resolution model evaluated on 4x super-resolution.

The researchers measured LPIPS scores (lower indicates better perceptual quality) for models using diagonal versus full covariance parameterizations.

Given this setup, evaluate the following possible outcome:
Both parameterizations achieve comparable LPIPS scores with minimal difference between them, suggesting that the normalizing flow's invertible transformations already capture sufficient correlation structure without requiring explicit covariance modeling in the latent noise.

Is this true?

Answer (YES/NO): NO